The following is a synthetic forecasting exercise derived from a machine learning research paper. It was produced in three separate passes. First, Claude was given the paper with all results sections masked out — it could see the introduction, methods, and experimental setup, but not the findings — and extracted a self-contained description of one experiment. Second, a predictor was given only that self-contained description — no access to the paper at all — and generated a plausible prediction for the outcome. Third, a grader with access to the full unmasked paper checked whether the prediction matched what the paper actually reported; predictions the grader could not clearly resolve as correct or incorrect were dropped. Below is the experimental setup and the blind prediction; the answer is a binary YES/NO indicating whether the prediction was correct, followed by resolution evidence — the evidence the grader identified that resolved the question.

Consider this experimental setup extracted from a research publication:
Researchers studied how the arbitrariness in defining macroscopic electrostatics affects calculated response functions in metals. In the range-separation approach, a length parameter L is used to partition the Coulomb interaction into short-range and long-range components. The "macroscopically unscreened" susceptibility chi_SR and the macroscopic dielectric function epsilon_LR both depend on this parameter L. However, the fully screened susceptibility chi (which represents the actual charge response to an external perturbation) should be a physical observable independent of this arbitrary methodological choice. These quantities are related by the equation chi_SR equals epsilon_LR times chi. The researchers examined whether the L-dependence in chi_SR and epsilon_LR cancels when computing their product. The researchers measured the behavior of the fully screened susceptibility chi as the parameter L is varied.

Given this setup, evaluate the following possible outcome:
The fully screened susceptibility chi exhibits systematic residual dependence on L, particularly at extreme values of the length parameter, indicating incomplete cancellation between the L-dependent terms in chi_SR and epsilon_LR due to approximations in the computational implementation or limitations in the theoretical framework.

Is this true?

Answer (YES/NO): NO